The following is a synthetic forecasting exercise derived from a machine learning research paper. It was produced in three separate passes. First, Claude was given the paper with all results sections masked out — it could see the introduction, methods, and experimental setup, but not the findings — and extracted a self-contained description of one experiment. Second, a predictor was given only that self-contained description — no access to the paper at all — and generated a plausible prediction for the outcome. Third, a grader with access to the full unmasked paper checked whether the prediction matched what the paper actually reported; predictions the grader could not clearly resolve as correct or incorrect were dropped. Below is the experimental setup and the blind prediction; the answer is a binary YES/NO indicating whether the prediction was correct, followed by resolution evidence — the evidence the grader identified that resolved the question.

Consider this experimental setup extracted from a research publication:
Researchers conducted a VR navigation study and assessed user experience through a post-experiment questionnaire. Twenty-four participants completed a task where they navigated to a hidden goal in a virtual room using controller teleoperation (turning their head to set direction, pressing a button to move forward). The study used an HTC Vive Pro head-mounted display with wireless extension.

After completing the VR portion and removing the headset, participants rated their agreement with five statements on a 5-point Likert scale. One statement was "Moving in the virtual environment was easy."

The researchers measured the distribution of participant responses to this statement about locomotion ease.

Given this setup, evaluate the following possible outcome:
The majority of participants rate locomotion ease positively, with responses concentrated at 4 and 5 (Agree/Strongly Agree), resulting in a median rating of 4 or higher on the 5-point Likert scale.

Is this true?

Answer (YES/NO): YES